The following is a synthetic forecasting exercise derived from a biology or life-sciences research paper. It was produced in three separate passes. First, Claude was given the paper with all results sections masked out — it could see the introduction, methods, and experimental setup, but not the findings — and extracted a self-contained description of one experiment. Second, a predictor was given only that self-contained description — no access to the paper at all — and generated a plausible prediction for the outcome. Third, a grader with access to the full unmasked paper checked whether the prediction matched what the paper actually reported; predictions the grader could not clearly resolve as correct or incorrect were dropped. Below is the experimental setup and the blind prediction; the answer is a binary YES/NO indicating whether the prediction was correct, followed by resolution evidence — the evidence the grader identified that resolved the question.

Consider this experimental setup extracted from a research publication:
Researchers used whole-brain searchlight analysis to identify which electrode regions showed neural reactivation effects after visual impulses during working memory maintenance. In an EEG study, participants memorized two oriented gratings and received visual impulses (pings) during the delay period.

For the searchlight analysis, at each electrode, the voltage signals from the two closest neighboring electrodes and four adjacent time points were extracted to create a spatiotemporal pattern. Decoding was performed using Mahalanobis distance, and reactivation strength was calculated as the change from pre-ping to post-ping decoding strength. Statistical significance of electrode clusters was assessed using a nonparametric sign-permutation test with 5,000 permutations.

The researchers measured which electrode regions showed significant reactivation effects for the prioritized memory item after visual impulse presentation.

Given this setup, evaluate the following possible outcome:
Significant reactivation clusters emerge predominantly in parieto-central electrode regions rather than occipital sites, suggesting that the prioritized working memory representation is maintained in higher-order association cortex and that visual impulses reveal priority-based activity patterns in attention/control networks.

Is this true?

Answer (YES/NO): NO